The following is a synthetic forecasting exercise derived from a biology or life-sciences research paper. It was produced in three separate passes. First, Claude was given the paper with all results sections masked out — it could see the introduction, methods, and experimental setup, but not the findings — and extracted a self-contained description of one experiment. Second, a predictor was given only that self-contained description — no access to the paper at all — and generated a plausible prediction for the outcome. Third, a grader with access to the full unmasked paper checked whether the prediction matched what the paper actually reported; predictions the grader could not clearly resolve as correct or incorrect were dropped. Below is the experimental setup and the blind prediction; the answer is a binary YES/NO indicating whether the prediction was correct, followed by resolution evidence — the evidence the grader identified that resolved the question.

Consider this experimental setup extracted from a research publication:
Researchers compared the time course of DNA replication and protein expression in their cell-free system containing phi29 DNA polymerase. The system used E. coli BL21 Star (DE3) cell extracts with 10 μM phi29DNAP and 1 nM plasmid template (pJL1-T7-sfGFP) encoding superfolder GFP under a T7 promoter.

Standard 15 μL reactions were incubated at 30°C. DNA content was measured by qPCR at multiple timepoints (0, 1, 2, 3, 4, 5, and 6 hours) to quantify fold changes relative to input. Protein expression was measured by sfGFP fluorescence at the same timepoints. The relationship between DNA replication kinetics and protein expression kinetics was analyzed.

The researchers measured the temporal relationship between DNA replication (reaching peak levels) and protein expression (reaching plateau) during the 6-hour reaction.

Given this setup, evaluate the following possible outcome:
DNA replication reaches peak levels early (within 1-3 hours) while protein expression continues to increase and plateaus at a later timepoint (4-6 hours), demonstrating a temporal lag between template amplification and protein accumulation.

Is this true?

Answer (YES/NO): YES